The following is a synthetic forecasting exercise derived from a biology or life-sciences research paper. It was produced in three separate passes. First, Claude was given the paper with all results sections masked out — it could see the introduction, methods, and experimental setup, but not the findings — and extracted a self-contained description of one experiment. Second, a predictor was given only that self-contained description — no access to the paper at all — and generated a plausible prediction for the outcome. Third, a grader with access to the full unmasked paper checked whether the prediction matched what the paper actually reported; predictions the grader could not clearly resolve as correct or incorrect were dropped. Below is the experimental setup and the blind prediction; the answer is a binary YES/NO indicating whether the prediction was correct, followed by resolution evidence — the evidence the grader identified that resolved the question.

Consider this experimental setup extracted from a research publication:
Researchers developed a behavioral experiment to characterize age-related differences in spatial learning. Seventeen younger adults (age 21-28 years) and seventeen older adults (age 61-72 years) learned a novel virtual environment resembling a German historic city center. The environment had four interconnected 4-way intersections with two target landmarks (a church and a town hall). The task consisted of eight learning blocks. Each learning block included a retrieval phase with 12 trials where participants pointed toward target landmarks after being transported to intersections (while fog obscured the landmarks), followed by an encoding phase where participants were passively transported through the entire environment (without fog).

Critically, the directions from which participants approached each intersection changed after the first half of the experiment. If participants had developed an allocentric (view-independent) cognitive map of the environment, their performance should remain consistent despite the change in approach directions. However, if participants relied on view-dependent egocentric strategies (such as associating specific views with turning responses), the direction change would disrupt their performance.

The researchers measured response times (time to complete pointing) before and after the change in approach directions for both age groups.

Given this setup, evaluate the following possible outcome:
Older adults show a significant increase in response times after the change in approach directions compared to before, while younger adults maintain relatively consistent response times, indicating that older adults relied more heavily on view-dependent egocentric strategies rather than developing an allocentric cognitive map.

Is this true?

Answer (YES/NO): YES